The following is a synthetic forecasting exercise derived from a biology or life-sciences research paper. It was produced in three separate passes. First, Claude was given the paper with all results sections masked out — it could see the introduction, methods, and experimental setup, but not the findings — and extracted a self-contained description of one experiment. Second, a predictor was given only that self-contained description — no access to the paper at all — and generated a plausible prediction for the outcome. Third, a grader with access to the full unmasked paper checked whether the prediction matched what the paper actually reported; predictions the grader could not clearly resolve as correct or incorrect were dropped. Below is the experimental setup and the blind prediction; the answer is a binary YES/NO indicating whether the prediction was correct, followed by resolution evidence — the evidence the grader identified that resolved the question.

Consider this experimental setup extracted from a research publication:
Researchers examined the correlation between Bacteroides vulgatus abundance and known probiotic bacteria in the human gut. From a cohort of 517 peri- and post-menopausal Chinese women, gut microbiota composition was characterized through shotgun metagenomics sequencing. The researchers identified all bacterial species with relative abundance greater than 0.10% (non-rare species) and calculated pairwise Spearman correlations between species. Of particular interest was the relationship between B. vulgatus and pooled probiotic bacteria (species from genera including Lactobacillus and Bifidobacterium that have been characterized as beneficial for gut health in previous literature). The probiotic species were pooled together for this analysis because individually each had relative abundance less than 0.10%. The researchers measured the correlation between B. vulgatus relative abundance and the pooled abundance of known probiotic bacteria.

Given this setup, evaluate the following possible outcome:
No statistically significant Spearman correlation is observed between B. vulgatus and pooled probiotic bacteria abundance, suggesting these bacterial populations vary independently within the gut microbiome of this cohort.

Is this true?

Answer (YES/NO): NO